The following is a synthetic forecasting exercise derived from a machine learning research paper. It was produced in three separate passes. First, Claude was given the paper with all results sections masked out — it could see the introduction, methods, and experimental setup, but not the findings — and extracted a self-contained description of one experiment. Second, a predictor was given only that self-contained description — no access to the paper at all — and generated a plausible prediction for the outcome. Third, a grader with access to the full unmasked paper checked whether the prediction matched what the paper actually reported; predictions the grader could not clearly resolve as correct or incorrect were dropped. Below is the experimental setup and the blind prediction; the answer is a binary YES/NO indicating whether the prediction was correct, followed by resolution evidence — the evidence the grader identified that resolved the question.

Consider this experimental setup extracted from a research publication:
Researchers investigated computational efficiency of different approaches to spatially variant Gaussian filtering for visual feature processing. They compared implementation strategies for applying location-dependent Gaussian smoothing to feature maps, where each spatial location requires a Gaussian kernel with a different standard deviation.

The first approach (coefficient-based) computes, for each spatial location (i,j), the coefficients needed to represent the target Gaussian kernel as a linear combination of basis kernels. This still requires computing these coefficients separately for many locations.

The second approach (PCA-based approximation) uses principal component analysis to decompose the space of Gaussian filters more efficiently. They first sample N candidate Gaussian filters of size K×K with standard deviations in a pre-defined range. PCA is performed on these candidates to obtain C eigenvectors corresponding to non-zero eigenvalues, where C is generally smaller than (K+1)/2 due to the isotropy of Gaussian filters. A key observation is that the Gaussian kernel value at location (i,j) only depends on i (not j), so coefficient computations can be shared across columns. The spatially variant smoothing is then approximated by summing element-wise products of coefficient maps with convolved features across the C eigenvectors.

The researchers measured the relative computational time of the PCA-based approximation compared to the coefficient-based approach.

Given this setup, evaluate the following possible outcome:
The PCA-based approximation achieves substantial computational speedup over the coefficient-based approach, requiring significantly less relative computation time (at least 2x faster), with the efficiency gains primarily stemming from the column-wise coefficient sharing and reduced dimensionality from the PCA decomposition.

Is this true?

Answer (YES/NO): YES